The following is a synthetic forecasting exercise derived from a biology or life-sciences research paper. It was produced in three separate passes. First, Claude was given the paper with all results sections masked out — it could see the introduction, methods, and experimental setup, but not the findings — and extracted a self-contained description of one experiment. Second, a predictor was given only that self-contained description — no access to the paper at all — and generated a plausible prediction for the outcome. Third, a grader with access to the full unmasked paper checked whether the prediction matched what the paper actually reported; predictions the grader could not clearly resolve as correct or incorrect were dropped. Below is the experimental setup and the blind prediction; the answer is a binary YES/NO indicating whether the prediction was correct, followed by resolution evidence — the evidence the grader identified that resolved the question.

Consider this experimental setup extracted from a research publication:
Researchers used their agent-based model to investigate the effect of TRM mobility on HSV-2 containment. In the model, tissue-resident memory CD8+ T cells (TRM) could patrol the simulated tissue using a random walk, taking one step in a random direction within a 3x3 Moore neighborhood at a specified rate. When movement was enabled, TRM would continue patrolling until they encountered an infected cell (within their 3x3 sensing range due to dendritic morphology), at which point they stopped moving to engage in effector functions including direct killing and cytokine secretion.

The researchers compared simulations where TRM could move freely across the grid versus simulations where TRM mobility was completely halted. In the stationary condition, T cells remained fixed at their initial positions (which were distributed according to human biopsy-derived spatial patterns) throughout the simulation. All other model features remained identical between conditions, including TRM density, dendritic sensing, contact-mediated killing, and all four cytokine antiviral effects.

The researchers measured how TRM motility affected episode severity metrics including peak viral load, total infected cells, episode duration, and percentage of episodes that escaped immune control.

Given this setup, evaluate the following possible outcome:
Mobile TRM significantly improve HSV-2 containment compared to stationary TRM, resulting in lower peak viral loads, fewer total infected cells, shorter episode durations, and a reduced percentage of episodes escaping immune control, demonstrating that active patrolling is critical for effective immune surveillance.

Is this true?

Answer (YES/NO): NO